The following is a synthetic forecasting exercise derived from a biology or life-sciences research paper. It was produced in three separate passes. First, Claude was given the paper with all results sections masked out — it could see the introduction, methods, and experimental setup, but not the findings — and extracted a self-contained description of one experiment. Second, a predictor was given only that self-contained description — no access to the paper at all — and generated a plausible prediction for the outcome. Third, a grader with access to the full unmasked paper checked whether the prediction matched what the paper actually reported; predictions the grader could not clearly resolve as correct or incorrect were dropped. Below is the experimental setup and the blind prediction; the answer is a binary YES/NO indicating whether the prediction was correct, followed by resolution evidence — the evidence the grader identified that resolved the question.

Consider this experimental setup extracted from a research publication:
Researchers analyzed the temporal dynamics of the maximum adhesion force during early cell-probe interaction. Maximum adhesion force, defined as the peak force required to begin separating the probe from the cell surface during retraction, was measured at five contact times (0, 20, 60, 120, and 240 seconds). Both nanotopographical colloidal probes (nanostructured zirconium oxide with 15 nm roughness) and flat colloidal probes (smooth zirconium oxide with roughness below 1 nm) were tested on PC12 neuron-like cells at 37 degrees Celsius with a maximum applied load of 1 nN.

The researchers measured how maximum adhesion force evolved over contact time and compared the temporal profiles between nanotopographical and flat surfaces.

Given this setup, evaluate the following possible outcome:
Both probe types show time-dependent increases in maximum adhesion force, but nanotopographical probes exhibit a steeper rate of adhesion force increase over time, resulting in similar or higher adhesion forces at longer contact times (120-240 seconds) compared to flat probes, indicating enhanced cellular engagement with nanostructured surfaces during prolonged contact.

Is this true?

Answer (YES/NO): NO